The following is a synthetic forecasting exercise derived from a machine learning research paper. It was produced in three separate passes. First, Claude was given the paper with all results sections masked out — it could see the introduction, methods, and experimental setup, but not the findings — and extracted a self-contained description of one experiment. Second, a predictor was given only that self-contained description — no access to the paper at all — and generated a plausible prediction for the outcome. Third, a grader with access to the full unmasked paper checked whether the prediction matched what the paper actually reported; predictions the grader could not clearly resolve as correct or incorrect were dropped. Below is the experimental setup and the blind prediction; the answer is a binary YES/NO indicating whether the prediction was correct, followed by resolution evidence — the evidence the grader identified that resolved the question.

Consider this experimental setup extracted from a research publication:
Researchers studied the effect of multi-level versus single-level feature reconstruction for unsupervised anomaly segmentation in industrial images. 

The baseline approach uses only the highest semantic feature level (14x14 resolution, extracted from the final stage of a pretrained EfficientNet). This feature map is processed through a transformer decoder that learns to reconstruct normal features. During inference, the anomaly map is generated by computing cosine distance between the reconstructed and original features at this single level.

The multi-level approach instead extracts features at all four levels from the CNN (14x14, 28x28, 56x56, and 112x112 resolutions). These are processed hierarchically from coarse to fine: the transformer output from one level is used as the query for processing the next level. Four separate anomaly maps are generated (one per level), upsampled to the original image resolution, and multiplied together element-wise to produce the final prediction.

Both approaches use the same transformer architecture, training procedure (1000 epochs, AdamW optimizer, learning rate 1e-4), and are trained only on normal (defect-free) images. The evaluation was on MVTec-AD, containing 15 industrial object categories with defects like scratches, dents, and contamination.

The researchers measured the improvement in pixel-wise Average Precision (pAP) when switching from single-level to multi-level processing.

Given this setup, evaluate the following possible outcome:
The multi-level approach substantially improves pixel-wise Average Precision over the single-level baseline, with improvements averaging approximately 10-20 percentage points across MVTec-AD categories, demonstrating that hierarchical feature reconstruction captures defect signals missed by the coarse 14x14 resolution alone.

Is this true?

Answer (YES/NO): YES